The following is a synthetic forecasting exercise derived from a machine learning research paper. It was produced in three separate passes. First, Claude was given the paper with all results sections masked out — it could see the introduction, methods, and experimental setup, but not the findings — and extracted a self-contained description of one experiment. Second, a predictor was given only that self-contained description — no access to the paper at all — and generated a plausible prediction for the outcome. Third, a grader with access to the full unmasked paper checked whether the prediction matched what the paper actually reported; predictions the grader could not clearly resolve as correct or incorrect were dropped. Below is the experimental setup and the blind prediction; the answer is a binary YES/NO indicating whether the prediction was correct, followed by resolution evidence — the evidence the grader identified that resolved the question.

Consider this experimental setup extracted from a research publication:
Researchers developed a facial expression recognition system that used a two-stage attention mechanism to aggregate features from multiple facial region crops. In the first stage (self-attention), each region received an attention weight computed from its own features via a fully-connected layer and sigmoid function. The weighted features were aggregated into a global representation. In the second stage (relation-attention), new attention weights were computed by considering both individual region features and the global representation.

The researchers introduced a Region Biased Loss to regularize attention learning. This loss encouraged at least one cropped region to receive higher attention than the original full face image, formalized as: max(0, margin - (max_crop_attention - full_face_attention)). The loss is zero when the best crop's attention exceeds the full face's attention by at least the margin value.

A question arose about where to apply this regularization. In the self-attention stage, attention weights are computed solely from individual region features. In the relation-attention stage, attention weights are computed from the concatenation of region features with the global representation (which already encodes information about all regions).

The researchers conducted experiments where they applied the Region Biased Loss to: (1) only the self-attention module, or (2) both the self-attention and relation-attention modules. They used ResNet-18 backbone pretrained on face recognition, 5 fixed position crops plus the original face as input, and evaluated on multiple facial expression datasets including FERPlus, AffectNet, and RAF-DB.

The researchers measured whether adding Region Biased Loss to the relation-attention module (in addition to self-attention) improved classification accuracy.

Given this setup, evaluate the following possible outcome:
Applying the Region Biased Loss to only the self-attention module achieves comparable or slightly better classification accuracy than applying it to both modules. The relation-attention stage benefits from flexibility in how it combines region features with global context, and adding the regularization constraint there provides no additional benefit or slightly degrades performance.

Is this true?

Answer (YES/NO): YES